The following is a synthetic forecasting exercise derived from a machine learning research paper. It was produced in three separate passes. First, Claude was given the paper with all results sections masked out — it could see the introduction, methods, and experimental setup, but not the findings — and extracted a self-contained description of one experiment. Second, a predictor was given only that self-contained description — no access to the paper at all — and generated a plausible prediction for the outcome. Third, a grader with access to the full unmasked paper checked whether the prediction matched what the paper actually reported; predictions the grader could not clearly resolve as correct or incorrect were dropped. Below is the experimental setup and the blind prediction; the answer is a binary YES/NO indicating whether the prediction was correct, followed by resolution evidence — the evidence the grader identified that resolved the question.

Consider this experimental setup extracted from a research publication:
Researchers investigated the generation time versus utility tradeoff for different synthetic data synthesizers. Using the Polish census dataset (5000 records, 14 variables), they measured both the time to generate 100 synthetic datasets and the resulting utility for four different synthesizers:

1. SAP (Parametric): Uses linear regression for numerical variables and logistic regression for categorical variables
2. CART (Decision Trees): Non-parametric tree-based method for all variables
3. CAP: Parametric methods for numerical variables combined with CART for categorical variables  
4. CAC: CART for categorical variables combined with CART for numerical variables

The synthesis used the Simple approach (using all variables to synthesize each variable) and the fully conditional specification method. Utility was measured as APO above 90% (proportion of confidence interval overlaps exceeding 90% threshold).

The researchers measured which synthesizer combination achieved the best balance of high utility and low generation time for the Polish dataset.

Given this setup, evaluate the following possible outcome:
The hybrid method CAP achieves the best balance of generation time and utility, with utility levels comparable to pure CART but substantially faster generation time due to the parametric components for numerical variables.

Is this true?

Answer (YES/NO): NO